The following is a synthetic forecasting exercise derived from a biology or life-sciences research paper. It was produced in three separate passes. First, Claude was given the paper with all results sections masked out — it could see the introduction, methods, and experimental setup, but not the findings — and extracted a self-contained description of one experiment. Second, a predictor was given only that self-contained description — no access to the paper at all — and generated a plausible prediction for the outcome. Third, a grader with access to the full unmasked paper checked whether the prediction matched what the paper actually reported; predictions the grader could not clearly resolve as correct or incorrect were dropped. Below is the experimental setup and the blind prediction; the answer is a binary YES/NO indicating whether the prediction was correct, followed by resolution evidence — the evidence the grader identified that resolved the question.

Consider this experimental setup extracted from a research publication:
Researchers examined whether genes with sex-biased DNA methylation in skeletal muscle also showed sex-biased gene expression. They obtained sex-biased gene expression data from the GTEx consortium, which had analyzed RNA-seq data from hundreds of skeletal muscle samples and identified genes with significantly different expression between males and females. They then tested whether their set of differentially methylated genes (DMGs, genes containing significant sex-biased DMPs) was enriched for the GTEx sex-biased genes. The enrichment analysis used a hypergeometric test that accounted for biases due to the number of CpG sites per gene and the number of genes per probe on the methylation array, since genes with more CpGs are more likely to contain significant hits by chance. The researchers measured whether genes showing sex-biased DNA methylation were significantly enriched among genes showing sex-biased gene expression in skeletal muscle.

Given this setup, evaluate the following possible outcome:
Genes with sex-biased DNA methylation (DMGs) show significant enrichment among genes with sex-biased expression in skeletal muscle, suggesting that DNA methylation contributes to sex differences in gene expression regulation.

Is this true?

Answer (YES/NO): YES